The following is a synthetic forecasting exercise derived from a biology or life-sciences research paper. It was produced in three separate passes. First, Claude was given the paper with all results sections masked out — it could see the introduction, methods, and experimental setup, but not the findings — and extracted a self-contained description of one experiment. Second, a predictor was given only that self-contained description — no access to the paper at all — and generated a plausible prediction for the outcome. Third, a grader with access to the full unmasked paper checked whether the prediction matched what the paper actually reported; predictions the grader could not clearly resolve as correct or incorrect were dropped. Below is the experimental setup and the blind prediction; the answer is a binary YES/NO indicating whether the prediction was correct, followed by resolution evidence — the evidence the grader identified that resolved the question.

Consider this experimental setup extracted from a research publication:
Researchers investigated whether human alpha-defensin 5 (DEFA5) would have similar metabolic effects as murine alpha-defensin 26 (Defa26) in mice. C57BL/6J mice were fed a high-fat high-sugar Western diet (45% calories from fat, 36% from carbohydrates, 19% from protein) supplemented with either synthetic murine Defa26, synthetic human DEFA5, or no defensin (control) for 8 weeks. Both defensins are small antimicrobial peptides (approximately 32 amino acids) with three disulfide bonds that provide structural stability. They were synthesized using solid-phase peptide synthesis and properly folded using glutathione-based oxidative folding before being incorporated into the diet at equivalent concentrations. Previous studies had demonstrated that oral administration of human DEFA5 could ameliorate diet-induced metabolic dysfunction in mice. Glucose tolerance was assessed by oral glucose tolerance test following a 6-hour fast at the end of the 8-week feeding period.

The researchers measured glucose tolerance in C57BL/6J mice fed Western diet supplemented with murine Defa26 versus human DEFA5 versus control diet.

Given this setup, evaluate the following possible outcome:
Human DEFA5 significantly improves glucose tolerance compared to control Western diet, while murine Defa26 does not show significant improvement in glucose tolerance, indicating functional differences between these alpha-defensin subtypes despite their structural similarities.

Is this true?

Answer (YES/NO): NO